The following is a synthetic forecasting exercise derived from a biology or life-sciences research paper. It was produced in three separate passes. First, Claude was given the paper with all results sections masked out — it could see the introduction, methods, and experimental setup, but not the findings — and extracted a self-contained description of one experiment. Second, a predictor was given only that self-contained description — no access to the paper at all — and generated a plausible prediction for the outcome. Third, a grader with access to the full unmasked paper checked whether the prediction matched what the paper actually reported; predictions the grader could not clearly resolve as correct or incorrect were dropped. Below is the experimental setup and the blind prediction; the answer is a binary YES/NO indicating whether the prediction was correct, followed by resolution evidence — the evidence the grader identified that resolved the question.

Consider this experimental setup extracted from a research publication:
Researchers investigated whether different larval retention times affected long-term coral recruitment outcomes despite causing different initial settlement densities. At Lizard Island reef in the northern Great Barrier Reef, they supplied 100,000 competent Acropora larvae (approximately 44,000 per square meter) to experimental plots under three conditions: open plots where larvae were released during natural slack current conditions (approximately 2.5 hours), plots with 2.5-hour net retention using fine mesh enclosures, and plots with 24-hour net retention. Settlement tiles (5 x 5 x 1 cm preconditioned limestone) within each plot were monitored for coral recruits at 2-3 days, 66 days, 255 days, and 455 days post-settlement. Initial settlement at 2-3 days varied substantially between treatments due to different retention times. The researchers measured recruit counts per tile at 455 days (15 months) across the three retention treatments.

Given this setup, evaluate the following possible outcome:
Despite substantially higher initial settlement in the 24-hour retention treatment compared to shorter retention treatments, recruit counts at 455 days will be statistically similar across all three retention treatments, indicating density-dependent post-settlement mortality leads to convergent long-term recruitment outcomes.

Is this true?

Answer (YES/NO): YES